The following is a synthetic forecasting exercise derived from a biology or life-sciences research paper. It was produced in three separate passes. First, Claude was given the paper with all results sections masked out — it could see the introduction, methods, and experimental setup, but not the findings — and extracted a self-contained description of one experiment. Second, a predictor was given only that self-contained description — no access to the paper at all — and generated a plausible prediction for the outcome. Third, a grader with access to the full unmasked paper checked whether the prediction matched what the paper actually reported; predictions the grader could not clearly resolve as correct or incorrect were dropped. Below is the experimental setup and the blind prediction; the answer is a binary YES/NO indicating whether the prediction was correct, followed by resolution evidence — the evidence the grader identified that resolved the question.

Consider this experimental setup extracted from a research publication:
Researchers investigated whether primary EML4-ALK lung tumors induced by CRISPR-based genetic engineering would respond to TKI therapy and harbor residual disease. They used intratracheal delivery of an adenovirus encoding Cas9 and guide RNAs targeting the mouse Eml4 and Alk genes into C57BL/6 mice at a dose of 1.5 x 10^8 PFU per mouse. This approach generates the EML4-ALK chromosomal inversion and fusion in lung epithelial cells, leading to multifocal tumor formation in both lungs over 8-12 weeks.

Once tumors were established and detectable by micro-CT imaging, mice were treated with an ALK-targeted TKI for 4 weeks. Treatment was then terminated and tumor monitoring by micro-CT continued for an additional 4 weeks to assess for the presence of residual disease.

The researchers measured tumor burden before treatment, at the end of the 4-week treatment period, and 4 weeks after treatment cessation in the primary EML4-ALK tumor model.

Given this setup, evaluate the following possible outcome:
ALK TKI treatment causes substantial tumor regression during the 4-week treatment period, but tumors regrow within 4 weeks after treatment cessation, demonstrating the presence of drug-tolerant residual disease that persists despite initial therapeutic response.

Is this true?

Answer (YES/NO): YES